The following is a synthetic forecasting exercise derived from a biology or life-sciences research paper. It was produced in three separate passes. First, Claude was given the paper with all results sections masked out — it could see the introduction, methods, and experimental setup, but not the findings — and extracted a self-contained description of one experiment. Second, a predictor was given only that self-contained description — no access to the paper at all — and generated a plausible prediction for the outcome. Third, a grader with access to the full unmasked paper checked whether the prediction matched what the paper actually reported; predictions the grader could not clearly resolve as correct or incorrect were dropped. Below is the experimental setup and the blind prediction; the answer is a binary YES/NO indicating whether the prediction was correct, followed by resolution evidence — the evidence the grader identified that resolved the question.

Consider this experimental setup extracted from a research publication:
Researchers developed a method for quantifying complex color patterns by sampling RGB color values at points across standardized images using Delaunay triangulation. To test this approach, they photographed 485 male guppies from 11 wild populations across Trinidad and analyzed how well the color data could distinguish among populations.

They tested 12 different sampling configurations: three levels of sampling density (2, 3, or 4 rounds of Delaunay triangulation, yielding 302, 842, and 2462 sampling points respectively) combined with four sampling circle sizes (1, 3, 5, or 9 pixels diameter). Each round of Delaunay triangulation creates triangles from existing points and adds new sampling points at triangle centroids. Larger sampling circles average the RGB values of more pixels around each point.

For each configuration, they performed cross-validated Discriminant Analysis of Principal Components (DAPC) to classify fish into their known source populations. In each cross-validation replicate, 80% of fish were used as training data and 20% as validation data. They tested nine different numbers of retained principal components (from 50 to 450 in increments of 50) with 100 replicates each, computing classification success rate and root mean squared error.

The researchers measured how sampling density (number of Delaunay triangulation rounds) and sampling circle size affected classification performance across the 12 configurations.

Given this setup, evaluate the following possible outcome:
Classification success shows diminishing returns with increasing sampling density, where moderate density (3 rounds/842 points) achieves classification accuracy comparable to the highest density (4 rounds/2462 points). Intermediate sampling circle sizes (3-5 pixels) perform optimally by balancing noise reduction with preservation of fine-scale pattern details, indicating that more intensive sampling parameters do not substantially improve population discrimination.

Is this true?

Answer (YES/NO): NO